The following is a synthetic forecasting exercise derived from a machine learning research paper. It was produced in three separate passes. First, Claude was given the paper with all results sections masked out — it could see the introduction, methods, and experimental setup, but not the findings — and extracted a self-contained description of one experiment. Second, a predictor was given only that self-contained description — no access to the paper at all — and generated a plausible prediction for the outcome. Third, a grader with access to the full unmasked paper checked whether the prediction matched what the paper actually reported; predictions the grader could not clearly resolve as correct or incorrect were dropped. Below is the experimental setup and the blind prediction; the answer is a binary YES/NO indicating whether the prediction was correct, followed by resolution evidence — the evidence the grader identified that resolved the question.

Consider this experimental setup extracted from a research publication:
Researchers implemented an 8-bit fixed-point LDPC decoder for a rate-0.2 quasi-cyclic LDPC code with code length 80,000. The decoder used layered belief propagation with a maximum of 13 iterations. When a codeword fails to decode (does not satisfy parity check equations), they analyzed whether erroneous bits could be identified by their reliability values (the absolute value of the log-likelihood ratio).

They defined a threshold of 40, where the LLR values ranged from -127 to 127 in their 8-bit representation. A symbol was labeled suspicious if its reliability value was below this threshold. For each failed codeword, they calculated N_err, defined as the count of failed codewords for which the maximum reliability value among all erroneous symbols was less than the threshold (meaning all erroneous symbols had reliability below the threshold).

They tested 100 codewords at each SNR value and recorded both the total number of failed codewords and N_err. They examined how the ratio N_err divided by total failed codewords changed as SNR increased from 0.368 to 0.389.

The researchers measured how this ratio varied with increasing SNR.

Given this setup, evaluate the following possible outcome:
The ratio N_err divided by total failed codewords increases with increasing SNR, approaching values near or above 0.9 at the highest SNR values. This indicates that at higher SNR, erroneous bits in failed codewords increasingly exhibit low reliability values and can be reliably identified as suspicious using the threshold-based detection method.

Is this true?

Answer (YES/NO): YES